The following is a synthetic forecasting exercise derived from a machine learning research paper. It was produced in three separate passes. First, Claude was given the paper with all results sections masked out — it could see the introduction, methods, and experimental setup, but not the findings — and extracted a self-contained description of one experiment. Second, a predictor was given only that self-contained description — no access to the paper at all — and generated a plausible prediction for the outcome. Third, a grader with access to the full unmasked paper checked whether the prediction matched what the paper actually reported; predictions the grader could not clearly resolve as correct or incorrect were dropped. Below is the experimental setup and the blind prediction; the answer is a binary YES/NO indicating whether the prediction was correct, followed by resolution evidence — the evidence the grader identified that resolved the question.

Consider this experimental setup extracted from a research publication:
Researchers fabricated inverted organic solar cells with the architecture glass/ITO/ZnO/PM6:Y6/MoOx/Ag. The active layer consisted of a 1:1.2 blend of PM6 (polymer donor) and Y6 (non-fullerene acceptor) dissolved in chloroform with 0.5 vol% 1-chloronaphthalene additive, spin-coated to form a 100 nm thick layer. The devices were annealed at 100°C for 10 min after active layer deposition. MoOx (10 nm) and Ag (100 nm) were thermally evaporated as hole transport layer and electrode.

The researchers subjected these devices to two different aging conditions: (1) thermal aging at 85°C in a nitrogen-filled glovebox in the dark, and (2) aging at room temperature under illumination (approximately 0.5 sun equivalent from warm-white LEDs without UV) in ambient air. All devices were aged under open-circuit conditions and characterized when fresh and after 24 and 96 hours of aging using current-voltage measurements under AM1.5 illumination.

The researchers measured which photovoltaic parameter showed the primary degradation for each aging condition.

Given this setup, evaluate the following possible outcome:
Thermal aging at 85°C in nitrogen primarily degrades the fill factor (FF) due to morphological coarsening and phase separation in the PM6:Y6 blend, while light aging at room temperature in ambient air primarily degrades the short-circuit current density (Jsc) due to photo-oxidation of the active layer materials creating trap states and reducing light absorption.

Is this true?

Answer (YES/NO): NO